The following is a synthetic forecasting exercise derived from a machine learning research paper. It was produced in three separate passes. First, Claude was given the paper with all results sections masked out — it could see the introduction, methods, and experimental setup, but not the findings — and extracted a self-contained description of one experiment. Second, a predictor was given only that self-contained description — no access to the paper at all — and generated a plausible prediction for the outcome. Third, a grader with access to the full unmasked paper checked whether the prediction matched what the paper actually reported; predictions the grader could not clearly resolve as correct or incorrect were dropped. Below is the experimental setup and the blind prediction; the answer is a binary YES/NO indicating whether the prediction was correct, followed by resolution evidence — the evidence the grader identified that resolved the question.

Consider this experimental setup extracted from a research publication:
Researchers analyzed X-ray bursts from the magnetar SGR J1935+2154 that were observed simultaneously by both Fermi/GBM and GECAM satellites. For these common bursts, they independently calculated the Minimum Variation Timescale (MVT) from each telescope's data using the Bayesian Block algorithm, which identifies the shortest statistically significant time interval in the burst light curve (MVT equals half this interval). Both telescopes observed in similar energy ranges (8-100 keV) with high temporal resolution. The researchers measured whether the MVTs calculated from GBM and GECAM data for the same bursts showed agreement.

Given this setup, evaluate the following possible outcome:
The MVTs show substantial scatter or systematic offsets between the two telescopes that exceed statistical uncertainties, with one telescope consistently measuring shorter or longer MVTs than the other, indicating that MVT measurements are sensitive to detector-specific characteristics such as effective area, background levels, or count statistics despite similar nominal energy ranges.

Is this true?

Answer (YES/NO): NO